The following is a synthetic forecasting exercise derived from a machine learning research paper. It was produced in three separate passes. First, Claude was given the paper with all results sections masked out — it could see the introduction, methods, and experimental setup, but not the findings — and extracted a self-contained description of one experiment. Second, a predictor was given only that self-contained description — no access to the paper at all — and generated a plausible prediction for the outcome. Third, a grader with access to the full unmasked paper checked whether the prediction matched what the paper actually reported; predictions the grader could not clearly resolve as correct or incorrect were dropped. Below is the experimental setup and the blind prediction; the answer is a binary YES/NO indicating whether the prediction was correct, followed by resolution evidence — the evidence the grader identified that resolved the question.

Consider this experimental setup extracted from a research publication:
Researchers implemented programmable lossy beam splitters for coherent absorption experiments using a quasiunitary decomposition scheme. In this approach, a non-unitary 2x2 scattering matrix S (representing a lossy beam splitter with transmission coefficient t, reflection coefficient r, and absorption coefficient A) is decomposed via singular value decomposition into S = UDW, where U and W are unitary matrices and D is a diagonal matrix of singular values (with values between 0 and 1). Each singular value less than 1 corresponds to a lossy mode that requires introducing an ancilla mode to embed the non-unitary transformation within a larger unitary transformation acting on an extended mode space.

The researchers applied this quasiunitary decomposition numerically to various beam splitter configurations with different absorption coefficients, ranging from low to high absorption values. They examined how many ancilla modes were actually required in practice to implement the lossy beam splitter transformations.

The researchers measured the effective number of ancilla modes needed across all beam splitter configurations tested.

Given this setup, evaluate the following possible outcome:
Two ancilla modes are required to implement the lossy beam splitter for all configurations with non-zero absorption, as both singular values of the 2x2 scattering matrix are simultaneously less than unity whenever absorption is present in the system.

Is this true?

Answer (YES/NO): NO